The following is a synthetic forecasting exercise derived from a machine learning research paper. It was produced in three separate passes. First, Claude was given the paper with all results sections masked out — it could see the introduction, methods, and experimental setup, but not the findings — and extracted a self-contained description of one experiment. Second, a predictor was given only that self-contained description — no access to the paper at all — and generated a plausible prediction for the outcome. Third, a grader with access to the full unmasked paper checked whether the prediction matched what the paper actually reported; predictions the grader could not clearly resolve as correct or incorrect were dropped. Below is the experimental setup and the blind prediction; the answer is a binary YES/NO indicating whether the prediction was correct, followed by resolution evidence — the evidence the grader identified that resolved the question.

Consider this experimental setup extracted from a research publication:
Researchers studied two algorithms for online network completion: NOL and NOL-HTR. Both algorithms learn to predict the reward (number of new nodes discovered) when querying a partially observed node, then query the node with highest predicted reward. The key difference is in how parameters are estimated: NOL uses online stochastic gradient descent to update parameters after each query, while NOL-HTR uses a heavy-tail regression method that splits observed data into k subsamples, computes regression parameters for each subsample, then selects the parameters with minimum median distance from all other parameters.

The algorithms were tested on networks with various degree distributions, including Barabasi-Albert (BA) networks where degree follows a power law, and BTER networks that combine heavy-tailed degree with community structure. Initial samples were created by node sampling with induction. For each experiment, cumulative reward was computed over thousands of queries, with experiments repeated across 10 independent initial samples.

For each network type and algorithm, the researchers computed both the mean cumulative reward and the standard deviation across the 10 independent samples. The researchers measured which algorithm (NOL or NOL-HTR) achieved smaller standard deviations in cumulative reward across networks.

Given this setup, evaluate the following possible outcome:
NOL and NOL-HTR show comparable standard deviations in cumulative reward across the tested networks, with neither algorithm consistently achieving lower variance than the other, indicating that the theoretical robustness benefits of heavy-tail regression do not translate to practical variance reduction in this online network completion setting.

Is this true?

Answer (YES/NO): NO